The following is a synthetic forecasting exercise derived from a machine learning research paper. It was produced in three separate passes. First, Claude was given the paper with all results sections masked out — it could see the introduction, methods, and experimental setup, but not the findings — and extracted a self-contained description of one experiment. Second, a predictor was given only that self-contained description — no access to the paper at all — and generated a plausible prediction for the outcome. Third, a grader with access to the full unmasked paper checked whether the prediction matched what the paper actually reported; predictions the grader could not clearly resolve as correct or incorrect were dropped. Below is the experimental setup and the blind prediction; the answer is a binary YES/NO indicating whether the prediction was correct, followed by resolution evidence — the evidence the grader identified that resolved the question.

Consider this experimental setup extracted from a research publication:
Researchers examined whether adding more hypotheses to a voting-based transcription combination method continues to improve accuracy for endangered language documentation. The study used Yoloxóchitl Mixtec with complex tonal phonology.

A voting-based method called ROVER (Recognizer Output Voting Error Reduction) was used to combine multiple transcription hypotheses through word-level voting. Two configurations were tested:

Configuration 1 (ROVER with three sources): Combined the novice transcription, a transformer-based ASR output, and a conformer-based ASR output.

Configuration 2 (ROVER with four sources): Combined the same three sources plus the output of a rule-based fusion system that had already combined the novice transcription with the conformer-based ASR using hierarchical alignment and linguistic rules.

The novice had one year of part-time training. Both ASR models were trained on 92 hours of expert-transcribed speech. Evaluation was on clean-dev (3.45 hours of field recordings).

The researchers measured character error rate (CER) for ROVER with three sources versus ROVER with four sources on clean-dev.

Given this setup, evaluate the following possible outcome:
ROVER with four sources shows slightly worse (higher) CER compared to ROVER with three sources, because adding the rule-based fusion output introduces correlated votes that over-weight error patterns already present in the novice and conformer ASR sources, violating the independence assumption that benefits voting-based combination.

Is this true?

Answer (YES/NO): NO